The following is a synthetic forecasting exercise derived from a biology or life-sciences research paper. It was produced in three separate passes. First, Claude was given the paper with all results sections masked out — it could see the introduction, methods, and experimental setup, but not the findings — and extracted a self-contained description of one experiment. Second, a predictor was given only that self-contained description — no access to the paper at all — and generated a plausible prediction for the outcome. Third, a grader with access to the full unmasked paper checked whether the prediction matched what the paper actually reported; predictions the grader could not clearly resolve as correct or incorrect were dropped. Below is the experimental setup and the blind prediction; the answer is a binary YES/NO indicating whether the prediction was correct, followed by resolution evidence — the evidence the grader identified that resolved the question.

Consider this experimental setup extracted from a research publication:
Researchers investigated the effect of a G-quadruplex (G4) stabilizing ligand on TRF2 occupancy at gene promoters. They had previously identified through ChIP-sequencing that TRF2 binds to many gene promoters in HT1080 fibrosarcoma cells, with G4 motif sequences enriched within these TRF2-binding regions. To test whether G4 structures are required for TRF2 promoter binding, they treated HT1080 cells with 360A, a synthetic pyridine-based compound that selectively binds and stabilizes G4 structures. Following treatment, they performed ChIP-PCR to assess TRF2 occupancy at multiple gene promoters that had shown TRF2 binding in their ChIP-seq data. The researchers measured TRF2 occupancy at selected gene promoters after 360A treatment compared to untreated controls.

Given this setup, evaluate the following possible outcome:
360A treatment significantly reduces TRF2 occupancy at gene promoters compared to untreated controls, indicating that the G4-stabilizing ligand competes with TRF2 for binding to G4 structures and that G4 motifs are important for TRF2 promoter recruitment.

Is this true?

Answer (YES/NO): YES